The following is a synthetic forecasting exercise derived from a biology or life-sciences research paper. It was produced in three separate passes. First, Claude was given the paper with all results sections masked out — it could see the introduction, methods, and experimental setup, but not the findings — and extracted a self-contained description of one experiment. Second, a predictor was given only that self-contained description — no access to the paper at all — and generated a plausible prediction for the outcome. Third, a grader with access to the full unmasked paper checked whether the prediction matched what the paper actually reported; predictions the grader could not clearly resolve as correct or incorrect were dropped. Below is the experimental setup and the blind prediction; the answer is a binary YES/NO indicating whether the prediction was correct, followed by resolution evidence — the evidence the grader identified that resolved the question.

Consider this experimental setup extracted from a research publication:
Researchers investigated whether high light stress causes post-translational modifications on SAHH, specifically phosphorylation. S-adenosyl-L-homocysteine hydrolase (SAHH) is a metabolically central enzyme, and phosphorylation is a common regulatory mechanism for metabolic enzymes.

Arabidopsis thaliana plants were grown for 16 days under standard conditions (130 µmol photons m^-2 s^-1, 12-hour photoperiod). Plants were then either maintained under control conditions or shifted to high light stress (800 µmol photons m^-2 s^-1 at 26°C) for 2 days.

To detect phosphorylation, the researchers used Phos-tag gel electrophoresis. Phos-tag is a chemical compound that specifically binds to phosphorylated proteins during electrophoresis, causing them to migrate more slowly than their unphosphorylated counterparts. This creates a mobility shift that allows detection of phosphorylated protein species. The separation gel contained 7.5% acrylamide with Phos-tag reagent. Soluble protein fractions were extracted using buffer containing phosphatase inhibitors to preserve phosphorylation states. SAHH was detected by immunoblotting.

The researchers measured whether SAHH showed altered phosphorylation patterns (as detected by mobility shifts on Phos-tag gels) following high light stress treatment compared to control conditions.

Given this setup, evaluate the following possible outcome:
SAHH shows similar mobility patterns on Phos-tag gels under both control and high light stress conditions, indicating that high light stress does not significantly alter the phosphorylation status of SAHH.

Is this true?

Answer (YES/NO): NO